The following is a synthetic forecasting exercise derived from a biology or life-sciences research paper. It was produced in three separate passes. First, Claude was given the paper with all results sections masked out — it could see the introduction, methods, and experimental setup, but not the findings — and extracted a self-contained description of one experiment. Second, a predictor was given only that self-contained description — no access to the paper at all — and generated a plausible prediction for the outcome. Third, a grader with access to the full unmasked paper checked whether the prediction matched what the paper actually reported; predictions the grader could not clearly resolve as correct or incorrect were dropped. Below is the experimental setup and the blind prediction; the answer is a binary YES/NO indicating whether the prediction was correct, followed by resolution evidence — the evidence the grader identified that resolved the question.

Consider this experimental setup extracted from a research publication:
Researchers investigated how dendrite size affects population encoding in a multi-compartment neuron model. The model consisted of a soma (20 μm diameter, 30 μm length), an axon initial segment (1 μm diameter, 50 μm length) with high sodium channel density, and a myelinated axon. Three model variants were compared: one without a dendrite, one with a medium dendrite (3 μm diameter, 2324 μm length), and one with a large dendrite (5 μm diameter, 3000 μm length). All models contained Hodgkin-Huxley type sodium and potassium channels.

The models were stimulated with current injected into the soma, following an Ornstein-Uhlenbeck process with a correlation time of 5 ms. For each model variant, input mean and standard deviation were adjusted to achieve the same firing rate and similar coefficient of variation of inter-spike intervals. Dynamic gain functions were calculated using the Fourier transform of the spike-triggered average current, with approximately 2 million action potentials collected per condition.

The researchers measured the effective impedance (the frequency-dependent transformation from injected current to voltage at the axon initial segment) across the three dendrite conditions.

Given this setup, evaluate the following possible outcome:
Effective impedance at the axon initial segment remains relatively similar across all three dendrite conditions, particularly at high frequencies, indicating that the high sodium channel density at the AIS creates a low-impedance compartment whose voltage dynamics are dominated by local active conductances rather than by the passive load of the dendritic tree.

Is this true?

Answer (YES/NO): NO